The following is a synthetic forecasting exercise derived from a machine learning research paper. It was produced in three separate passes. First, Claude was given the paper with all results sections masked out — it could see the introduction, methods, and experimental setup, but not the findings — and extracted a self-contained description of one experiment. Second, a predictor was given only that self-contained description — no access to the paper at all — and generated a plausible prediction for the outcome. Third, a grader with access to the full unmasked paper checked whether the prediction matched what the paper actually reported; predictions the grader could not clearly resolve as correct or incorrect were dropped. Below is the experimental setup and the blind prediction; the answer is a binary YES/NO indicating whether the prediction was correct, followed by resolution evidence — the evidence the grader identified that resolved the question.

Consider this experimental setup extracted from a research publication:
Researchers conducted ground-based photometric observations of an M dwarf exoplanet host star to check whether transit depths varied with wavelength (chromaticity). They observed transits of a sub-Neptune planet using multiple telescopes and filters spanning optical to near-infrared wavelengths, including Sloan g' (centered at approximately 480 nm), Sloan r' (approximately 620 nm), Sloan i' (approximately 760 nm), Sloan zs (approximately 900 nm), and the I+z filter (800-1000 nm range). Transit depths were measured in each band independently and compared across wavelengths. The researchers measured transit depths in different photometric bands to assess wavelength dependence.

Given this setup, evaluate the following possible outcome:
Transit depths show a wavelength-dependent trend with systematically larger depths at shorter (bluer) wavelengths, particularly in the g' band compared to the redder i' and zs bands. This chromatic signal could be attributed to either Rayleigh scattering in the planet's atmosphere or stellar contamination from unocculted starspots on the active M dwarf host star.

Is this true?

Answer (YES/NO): NO